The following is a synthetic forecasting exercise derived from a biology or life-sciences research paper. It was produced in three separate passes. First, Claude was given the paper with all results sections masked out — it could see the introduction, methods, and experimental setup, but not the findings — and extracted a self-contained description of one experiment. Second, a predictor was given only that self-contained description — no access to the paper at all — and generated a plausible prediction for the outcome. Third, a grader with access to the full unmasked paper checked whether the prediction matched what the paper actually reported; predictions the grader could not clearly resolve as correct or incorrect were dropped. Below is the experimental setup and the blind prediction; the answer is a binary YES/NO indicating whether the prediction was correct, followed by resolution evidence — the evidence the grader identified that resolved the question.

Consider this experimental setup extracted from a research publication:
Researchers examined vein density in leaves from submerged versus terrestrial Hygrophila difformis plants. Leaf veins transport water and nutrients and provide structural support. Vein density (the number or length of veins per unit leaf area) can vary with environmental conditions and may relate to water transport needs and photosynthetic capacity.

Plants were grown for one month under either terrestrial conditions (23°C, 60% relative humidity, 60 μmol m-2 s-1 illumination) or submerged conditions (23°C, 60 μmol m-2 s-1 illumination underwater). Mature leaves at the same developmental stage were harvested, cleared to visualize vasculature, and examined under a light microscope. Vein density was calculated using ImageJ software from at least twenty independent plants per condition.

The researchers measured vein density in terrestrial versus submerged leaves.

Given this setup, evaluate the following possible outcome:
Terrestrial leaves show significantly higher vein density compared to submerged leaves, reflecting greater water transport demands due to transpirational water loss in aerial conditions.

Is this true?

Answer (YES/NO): YES